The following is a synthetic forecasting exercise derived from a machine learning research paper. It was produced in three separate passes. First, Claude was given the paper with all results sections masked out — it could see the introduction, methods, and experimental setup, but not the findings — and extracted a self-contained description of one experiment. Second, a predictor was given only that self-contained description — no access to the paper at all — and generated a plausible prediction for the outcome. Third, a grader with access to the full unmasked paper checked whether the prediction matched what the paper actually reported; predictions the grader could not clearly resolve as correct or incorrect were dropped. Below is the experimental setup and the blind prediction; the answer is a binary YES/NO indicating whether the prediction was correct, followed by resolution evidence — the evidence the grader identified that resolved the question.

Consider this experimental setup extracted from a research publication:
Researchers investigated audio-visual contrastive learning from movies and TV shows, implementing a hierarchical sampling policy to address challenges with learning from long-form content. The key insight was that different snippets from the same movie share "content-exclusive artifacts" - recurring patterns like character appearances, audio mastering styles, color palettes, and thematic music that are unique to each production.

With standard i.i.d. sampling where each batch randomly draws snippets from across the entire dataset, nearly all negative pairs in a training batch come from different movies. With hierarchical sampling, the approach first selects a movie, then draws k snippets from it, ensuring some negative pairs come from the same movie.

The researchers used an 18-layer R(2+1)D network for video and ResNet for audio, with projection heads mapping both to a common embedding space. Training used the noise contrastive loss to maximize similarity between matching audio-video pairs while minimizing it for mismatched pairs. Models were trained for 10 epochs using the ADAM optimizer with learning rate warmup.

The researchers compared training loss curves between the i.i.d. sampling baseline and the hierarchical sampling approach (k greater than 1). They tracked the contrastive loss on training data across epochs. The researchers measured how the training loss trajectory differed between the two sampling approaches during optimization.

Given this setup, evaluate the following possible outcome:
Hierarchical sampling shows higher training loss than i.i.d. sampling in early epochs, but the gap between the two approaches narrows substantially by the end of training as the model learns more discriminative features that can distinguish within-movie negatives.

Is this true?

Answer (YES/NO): NO